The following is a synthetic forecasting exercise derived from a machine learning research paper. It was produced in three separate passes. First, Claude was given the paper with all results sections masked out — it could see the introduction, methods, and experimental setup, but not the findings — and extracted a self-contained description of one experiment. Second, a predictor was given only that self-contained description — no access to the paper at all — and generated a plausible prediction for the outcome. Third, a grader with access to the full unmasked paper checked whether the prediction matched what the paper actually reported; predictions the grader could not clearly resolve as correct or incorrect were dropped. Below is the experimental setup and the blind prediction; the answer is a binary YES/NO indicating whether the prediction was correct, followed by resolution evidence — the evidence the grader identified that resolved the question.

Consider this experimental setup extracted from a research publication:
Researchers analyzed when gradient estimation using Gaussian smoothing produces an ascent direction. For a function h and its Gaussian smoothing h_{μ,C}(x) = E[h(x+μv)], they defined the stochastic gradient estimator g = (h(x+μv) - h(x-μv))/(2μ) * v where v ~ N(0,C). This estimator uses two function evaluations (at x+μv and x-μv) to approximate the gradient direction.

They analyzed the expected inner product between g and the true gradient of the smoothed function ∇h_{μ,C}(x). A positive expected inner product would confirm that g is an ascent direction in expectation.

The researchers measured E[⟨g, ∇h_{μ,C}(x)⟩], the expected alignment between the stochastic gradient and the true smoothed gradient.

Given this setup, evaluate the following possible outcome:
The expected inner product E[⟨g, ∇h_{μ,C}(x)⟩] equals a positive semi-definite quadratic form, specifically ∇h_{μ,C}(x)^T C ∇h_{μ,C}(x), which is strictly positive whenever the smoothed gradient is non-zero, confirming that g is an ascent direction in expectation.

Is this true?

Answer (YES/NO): YES